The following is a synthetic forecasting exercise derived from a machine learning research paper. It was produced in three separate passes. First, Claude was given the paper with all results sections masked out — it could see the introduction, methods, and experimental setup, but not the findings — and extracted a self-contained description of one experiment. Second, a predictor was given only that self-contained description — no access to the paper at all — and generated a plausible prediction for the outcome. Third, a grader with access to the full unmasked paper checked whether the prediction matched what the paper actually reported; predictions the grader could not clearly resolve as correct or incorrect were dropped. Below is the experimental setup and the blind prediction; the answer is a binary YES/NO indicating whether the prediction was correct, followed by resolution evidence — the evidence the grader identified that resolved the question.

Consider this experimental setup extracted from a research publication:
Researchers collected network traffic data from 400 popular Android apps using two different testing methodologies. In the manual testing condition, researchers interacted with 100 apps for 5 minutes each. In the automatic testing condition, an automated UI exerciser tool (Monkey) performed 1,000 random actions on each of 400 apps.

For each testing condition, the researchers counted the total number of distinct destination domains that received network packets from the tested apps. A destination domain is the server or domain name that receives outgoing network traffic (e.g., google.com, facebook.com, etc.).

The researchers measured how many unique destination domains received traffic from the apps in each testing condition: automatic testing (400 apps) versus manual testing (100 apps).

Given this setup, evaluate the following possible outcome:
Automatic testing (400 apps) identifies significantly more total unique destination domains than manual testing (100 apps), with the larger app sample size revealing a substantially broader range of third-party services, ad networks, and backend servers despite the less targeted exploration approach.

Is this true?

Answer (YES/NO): YES